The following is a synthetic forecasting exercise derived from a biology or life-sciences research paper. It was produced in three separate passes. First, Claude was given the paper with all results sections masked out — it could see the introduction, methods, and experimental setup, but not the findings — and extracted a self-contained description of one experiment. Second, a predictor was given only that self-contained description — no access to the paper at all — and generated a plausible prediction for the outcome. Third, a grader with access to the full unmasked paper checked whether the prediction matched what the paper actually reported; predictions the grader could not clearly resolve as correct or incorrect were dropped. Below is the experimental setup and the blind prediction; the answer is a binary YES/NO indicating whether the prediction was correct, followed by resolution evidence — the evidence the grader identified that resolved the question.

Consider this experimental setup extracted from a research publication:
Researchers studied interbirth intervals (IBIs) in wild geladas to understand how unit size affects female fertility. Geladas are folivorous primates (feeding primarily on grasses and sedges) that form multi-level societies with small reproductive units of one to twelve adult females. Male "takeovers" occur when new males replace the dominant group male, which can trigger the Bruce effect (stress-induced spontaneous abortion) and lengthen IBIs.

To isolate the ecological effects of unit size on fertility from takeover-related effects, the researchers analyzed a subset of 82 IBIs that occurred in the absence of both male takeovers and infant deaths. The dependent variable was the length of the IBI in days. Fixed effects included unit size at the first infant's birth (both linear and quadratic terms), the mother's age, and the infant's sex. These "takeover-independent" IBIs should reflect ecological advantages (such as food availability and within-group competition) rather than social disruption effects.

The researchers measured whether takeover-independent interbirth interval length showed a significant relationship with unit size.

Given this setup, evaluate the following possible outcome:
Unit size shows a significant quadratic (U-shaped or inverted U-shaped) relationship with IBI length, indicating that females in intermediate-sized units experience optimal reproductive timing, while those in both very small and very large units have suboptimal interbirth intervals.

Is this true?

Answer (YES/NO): NO